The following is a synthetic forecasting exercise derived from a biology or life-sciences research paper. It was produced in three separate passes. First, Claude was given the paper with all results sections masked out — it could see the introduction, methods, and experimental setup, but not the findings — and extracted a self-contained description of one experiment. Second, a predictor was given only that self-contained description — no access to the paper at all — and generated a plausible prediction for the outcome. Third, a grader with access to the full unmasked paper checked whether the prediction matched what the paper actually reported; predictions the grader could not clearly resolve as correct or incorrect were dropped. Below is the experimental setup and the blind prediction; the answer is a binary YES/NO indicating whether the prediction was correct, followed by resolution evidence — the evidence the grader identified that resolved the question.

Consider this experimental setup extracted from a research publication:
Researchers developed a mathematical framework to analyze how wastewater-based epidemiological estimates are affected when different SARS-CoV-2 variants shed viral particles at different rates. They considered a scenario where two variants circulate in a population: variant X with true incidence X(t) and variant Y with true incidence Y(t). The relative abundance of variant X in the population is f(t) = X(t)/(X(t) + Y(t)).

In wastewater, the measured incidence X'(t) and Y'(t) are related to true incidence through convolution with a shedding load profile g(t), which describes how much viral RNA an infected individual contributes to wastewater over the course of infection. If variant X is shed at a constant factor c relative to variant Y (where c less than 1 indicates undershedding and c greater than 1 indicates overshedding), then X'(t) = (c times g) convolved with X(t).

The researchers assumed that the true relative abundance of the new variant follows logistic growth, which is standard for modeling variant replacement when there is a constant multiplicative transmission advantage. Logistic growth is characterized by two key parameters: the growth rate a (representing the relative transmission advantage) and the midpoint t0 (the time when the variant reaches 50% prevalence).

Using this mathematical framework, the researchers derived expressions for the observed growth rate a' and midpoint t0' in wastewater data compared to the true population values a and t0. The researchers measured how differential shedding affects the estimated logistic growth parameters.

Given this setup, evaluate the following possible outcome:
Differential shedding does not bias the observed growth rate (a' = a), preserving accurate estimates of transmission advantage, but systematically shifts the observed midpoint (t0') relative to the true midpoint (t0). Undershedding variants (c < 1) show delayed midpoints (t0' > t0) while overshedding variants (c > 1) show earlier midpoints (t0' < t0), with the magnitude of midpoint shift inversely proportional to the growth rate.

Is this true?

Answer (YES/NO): YES